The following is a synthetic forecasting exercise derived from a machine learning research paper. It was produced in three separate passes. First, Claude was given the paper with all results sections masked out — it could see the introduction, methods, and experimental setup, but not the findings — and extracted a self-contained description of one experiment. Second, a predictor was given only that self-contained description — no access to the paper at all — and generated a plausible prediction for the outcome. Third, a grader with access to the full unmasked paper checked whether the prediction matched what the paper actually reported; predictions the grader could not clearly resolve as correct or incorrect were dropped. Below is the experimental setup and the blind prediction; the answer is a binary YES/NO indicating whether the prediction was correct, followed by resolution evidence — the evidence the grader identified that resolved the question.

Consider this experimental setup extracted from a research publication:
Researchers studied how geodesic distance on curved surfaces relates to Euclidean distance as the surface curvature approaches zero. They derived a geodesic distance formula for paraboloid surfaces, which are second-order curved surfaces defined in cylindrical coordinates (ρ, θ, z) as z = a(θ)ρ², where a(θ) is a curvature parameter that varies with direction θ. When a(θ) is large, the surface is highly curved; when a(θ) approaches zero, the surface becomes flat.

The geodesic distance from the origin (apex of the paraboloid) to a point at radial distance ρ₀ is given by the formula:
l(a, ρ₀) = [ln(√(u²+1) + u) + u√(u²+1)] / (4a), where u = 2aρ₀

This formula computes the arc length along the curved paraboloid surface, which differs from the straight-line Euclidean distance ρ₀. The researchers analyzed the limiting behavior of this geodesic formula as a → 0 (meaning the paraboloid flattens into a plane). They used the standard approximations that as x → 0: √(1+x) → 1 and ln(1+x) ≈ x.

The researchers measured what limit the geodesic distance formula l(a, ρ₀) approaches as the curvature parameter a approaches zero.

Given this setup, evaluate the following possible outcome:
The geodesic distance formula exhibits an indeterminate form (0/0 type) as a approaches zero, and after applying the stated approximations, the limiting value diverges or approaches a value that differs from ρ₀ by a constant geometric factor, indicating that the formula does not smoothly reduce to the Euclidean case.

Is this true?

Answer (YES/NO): NO